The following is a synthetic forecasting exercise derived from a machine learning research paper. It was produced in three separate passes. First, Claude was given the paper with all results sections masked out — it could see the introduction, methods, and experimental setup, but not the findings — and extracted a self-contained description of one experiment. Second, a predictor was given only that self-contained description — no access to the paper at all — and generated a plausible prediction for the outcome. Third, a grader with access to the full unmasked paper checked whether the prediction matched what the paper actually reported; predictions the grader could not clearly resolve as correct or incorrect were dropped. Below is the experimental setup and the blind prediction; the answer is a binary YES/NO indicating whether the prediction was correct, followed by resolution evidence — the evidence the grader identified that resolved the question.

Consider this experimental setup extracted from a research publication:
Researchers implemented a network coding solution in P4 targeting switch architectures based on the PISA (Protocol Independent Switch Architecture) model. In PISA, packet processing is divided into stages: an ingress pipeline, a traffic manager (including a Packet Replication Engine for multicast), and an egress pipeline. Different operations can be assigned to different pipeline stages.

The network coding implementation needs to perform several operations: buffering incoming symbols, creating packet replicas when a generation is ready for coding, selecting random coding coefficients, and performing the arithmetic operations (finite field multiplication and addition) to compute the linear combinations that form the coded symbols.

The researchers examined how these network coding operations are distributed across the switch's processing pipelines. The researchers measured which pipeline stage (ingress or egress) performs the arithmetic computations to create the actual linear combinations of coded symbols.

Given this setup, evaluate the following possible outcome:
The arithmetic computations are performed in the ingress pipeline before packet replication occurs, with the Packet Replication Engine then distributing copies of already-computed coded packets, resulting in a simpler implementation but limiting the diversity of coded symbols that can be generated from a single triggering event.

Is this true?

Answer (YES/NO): NO